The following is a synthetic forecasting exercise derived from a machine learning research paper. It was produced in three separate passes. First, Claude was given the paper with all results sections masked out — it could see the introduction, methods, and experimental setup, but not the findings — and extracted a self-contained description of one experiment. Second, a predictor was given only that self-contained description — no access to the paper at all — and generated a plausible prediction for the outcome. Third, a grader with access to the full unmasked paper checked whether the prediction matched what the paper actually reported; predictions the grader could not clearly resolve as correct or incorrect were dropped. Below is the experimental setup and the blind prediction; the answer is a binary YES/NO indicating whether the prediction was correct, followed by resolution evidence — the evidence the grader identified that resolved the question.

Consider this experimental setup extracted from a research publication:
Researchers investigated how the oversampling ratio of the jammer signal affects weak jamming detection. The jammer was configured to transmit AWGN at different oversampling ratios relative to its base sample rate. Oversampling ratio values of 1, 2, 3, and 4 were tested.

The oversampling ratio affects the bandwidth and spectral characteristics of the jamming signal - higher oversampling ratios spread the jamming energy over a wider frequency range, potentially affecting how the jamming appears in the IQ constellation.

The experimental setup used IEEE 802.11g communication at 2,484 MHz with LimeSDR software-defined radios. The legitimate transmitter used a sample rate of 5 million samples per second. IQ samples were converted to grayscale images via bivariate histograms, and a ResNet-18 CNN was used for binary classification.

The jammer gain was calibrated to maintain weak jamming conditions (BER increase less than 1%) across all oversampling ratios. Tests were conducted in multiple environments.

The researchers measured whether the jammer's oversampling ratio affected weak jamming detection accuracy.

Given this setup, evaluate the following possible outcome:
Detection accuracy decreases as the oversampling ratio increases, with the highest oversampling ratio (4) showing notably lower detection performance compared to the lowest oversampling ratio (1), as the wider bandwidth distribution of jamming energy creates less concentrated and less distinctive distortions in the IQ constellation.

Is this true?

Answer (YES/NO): NO